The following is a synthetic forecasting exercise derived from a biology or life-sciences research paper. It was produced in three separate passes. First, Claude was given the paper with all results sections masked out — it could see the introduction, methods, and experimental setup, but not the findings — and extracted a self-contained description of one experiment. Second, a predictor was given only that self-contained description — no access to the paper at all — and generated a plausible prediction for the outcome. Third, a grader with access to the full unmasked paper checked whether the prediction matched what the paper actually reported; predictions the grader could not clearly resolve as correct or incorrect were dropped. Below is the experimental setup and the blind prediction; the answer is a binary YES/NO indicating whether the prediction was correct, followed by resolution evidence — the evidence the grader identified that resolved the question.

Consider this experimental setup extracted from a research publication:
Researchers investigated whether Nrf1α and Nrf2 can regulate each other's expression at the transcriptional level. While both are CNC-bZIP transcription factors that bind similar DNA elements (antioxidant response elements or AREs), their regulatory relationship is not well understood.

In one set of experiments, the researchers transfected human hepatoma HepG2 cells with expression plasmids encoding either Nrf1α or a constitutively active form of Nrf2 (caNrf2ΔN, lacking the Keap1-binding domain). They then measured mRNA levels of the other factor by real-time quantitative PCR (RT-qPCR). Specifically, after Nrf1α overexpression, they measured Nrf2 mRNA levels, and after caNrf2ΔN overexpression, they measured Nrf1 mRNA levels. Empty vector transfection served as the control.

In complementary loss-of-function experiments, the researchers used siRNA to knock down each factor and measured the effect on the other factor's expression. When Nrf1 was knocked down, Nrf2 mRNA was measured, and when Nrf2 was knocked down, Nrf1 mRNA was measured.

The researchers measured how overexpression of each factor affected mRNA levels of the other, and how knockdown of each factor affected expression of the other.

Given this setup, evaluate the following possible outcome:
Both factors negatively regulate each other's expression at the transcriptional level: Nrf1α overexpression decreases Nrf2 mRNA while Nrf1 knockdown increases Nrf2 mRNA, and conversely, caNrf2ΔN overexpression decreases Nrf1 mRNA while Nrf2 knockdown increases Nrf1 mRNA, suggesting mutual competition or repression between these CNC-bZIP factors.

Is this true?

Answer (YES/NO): NO